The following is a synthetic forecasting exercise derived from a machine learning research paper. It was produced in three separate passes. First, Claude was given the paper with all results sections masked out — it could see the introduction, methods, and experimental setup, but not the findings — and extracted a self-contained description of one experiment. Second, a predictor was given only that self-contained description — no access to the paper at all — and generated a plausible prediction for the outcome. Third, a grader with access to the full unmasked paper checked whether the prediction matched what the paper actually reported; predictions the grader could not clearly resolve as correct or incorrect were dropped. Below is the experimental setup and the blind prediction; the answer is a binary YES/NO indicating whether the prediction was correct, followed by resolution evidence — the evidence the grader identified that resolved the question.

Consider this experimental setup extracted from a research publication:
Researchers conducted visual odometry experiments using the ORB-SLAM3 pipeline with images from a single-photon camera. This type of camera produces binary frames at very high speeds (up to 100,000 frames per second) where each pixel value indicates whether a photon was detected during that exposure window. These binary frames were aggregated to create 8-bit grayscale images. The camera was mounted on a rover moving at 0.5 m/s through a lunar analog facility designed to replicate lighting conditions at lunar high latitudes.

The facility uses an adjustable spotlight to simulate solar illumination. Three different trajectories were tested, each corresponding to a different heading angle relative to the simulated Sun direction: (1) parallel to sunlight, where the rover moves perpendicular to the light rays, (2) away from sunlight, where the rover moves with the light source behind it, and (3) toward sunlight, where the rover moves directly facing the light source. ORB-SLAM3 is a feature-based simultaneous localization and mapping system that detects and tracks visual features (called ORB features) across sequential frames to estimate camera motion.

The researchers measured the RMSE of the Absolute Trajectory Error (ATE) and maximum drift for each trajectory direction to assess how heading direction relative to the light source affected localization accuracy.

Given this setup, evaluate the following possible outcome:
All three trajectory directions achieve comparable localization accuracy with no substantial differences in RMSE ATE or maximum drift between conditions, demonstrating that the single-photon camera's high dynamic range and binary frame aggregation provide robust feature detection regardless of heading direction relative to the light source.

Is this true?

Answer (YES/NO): NO